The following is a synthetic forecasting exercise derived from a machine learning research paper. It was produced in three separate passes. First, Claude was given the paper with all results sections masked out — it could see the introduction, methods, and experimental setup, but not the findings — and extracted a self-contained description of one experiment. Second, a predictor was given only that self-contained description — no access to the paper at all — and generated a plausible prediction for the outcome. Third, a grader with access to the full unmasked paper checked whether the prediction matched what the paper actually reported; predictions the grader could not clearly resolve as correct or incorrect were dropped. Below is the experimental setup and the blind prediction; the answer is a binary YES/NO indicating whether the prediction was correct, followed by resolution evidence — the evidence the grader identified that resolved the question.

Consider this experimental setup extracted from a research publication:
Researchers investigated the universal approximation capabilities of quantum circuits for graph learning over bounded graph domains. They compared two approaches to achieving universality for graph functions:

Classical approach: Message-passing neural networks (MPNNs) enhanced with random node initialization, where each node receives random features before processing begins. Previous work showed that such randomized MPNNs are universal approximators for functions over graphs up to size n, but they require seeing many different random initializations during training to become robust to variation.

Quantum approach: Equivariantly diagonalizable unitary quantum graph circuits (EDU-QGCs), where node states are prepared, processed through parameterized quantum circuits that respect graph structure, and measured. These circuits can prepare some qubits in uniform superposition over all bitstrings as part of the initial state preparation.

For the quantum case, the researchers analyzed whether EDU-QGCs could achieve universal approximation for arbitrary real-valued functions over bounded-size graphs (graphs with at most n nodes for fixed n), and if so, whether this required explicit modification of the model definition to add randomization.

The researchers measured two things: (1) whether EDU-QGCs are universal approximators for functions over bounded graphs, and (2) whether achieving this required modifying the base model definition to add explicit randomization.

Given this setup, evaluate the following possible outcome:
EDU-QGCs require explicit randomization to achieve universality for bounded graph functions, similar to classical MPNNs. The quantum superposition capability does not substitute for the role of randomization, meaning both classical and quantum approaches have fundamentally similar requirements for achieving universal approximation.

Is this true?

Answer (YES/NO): NO